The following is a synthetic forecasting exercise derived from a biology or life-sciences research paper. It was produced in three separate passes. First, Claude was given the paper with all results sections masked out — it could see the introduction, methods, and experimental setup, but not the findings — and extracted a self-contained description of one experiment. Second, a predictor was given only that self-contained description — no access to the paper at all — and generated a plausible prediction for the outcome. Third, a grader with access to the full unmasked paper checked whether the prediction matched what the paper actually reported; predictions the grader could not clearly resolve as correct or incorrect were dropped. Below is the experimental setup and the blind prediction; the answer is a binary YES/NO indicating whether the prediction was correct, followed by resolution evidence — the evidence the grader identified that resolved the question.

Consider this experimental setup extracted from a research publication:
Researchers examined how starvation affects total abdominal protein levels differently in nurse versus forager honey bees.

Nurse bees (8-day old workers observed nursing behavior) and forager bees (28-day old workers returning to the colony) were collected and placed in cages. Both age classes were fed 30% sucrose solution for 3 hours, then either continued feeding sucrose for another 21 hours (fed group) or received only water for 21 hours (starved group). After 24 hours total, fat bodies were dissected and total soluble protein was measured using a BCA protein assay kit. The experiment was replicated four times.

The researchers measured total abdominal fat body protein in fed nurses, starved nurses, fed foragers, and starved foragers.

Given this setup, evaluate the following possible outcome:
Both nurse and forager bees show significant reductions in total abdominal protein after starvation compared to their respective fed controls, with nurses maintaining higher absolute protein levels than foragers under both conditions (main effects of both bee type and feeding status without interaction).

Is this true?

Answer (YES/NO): NO